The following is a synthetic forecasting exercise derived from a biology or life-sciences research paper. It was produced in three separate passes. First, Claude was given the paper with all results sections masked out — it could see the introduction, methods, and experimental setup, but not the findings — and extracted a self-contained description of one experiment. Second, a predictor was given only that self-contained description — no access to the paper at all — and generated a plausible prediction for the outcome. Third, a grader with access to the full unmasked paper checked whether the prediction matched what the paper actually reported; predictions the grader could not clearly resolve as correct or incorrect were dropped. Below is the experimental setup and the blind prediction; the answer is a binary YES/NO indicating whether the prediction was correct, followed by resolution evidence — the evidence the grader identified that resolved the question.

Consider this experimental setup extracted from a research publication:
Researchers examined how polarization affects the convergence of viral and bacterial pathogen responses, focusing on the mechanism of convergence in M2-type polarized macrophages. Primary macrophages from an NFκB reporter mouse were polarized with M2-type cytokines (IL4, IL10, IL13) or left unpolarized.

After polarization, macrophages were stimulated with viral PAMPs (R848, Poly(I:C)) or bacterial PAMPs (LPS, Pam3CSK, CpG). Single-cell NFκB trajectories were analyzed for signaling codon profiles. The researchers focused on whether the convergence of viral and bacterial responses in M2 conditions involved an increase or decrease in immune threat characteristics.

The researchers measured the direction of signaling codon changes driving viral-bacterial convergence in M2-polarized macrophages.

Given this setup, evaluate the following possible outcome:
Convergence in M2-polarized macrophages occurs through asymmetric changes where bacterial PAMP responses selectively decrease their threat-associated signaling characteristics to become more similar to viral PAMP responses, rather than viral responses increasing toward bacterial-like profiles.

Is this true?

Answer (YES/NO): NO